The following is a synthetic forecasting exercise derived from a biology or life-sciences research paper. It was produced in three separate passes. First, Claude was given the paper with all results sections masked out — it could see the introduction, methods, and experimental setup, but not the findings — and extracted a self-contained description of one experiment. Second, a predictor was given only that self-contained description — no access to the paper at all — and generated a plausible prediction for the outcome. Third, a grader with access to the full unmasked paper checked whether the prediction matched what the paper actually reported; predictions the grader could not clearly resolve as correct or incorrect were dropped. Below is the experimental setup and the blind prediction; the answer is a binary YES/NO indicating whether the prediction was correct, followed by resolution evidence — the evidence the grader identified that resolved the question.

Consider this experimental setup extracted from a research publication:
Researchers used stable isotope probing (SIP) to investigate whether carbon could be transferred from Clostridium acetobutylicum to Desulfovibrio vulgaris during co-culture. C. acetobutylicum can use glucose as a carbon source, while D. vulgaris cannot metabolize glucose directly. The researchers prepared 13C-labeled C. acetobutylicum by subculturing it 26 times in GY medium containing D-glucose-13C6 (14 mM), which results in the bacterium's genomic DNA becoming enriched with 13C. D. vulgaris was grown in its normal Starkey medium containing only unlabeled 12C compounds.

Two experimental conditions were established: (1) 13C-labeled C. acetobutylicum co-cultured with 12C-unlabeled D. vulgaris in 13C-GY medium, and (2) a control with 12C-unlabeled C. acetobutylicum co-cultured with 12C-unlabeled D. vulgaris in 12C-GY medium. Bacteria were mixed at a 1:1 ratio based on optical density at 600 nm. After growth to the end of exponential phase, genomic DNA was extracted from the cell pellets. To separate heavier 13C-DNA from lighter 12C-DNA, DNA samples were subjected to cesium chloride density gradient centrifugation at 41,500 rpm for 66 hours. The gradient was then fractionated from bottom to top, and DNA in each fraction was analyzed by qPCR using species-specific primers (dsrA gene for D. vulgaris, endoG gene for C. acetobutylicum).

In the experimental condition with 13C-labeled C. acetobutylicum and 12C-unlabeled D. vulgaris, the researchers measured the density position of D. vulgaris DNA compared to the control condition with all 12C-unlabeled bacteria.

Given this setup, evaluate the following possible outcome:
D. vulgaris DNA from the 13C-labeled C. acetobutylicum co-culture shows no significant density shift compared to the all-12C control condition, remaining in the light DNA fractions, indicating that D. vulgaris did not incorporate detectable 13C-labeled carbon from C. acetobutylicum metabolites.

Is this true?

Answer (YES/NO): NO